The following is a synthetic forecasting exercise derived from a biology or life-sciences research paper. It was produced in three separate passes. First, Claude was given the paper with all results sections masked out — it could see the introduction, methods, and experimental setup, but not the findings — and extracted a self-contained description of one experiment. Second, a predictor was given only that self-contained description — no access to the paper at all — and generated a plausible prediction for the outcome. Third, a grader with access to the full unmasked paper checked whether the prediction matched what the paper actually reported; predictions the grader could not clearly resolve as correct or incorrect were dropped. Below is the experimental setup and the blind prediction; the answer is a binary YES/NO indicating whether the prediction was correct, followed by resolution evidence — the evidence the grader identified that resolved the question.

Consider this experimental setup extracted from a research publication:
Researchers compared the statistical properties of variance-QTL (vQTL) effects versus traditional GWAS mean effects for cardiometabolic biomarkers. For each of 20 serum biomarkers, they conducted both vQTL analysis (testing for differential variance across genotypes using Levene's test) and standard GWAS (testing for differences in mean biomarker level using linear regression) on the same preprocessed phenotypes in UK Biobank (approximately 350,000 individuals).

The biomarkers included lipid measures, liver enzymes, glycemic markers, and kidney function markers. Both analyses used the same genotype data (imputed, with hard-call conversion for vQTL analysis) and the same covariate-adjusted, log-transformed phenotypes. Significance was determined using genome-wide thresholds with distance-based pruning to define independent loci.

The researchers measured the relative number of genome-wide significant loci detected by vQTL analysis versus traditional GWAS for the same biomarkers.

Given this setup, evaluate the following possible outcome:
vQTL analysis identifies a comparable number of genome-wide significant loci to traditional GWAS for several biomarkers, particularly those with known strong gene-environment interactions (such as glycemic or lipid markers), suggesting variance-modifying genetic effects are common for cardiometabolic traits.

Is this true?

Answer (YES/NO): NO